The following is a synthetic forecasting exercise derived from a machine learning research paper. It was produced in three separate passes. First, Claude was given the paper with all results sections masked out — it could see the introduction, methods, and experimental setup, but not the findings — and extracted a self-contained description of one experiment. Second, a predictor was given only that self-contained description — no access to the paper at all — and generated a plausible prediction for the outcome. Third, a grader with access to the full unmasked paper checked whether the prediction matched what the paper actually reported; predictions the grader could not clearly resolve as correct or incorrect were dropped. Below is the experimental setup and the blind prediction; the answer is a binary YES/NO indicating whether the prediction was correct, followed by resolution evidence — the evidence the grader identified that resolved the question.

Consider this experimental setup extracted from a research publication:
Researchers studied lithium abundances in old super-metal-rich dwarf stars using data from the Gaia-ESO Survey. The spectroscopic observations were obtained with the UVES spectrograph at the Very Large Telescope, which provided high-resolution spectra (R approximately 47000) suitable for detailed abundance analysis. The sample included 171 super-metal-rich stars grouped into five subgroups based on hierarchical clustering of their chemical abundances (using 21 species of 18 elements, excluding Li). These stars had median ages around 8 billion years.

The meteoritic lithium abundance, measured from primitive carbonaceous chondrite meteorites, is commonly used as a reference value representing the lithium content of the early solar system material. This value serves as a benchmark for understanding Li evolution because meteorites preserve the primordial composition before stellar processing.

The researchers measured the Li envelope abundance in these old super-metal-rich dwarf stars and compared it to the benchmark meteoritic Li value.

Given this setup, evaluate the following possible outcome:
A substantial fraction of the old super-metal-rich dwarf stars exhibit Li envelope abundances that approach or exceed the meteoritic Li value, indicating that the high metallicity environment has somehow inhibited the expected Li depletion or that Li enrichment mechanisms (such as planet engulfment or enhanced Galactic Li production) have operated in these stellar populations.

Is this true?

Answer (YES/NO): NO